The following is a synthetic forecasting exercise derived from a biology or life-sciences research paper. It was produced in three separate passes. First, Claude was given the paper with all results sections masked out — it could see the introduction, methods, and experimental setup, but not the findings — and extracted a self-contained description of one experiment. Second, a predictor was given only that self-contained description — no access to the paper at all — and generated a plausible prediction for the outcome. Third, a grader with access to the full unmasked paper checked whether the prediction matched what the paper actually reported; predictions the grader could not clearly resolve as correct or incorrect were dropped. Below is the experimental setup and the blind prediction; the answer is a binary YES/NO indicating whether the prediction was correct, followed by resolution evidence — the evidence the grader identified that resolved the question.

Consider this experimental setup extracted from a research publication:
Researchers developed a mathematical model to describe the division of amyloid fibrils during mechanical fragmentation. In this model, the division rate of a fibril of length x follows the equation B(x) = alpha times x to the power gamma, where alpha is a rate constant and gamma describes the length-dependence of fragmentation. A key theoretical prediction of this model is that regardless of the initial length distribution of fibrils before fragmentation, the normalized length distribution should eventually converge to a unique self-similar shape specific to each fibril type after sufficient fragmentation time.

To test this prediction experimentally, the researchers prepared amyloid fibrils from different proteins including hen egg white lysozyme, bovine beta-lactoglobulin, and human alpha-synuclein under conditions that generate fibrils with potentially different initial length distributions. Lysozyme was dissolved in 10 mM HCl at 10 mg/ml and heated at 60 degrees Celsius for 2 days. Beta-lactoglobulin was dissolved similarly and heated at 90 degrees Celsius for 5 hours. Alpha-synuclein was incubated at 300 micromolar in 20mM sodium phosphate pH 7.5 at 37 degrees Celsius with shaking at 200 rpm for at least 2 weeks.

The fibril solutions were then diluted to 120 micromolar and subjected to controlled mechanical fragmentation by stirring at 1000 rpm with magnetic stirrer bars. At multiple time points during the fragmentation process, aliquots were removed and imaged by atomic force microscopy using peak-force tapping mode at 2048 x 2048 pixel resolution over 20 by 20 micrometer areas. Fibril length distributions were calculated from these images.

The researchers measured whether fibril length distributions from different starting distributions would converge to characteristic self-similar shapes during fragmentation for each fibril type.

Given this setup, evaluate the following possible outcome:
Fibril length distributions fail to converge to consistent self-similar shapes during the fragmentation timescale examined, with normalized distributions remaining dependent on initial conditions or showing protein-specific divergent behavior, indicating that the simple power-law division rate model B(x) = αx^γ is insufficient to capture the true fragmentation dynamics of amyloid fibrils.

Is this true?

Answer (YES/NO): NO